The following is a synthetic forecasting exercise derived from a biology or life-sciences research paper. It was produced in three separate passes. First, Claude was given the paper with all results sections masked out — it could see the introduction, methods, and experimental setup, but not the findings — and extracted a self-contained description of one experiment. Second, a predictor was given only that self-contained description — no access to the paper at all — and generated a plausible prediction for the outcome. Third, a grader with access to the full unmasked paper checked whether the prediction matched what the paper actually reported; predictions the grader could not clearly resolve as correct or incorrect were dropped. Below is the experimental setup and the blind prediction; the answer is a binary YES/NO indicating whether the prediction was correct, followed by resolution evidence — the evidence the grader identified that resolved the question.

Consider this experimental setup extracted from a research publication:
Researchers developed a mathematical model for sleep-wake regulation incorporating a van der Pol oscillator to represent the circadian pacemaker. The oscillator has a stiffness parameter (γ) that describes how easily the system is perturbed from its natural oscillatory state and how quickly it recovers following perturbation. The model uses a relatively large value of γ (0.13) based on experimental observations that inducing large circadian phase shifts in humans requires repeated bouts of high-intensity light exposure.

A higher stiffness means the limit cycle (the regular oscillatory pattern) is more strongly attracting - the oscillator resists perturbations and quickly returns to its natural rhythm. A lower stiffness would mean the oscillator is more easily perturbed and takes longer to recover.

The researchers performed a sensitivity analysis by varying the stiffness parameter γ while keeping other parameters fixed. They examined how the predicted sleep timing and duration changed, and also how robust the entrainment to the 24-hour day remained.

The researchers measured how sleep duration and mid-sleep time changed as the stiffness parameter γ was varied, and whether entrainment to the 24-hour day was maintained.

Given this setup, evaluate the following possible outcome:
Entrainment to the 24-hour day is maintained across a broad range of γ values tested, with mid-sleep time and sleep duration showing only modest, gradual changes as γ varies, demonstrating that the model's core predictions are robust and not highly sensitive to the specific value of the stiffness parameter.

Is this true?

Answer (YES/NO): YES